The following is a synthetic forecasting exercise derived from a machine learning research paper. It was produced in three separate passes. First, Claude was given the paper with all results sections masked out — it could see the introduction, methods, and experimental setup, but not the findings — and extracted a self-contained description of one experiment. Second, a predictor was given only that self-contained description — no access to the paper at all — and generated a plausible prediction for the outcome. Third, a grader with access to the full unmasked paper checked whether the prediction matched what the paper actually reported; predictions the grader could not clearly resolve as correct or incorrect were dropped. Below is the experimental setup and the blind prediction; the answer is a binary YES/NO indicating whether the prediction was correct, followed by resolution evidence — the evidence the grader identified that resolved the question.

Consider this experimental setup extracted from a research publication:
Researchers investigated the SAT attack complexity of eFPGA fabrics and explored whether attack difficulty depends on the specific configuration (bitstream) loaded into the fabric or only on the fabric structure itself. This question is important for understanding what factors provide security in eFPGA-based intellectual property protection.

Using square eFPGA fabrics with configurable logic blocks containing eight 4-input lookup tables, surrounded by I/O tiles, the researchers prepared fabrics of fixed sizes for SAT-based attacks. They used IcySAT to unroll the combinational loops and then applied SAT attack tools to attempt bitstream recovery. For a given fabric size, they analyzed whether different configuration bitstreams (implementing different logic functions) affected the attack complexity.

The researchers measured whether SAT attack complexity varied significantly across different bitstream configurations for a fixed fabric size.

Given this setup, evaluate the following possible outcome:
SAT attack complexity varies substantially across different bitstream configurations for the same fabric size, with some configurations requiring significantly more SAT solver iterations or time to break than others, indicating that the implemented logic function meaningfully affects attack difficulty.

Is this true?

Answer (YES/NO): NO